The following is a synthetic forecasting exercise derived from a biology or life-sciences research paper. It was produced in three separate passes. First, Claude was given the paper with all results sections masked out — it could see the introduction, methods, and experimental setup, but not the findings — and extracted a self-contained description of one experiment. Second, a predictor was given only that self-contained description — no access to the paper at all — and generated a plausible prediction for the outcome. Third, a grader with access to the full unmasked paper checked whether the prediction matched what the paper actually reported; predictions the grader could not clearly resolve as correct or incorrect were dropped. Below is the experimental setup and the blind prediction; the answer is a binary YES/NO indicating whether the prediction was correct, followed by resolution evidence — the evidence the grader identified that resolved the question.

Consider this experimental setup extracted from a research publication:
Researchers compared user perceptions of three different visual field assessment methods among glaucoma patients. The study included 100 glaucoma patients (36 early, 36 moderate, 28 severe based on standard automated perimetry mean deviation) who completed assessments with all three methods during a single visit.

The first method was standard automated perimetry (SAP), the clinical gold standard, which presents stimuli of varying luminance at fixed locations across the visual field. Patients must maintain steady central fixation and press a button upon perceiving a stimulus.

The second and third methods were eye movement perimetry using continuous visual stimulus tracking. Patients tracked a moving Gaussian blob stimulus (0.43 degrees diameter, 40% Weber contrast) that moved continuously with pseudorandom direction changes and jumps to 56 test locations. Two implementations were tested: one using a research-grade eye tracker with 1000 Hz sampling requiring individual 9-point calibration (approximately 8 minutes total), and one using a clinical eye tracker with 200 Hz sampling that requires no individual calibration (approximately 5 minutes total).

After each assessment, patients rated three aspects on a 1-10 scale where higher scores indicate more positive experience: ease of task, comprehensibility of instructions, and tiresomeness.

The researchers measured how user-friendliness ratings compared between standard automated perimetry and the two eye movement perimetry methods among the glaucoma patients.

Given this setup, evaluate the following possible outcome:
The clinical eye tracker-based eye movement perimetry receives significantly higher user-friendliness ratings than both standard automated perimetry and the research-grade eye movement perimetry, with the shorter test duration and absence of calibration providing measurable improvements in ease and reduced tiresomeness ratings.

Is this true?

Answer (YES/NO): YES